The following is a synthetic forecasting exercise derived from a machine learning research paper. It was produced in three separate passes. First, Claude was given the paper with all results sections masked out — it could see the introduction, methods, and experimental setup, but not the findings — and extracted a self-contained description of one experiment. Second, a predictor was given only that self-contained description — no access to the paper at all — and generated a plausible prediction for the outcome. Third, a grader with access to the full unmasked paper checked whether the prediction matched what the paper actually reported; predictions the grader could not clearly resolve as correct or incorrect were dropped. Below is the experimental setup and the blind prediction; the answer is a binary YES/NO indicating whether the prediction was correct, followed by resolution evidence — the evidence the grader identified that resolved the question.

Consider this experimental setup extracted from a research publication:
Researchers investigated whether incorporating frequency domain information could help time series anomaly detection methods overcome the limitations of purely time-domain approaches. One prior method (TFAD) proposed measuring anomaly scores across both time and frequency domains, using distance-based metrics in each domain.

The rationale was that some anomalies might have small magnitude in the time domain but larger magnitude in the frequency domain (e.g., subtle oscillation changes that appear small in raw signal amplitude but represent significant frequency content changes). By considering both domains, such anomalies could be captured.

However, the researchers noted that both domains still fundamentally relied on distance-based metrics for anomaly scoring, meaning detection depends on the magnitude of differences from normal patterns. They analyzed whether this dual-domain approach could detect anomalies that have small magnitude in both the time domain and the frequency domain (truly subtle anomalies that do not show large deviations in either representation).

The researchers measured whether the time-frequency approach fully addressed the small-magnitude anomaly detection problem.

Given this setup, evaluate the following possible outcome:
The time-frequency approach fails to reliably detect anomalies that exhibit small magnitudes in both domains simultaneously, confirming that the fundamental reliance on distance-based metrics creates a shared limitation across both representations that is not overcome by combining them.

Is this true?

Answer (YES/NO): YES